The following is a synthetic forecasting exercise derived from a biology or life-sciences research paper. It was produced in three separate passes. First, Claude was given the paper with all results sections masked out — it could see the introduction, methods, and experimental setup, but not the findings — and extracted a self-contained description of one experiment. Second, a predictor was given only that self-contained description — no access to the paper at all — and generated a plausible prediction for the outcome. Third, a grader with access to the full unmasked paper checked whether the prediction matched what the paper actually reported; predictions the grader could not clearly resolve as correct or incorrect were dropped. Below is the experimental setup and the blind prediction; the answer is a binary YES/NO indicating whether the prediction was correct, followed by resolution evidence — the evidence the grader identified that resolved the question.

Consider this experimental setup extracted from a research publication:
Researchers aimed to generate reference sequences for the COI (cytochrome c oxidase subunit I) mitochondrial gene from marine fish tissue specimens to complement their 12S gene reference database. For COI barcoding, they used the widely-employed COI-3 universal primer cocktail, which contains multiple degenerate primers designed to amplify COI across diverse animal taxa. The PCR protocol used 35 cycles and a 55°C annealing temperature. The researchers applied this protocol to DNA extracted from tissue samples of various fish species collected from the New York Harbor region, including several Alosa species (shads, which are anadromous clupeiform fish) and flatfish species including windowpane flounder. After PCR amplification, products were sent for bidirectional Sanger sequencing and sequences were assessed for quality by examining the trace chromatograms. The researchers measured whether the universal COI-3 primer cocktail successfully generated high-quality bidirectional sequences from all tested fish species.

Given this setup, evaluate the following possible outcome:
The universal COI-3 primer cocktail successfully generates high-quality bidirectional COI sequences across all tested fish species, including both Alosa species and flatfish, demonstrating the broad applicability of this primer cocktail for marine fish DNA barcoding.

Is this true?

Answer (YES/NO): NO